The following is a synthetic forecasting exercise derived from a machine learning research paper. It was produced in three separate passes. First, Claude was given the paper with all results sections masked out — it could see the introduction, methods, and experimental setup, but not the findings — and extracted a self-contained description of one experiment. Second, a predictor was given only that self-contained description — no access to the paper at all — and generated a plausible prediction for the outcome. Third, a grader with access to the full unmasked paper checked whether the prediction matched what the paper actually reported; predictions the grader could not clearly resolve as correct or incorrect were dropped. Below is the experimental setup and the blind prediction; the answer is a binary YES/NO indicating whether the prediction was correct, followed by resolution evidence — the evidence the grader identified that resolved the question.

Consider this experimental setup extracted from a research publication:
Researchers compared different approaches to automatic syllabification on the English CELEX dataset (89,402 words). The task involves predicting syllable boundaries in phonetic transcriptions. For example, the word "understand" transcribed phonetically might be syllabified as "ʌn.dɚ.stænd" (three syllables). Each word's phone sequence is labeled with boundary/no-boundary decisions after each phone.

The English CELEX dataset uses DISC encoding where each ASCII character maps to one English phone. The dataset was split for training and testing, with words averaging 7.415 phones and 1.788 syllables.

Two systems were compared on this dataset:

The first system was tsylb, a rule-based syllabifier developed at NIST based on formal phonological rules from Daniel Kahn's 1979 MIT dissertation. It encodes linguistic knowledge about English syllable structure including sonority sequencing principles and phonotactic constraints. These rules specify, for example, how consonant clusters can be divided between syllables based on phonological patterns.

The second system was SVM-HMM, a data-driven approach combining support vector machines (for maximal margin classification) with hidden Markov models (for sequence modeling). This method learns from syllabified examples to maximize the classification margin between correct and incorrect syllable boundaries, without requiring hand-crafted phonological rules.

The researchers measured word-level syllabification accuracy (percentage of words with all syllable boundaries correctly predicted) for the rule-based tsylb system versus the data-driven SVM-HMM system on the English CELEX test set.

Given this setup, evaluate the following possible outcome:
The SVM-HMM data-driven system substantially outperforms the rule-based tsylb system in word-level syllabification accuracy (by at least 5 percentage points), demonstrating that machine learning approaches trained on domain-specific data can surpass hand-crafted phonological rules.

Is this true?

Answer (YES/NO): YES